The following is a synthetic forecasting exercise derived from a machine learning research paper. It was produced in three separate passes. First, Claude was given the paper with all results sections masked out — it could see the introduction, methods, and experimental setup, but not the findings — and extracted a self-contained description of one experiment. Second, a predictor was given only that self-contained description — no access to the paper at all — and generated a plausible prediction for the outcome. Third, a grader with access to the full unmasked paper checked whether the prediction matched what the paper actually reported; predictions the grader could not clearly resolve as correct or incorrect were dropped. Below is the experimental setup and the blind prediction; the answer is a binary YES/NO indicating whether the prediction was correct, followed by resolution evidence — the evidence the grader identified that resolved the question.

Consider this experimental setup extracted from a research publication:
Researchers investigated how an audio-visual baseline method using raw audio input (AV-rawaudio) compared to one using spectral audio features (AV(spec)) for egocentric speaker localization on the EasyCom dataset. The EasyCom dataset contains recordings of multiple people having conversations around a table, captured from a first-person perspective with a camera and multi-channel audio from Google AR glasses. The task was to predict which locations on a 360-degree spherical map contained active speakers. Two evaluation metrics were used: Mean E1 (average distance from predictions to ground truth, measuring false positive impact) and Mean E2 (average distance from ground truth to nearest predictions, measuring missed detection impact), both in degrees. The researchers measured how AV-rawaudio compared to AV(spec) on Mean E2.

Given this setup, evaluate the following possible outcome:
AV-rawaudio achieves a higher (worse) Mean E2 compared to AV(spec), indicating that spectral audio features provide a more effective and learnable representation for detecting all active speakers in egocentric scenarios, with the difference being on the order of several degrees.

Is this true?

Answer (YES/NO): NO